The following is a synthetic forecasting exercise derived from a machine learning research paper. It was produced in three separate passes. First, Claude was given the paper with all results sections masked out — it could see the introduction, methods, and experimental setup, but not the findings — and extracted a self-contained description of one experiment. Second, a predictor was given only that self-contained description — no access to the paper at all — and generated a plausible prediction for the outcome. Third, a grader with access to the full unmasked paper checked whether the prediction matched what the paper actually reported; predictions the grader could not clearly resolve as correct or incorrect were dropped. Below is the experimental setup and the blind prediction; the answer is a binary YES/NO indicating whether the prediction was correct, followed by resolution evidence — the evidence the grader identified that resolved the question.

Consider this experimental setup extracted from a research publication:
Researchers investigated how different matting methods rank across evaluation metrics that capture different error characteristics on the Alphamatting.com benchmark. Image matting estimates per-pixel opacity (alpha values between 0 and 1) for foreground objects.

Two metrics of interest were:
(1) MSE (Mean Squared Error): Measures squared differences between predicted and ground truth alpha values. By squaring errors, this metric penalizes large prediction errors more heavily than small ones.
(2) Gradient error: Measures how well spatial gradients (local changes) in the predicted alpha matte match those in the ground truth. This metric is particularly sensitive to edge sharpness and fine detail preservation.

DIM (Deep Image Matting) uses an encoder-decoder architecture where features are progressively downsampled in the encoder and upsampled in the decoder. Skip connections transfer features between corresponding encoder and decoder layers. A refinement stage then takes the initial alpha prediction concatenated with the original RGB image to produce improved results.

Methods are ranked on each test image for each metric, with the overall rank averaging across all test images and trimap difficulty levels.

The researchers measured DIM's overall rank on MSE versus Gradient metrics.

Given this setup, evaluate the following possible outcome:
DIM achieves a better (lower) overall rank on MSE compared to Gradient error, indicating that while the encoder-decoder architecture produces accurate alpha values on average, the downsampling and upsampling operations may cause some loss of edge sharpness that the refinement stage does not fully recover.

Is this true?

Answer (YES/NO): YES